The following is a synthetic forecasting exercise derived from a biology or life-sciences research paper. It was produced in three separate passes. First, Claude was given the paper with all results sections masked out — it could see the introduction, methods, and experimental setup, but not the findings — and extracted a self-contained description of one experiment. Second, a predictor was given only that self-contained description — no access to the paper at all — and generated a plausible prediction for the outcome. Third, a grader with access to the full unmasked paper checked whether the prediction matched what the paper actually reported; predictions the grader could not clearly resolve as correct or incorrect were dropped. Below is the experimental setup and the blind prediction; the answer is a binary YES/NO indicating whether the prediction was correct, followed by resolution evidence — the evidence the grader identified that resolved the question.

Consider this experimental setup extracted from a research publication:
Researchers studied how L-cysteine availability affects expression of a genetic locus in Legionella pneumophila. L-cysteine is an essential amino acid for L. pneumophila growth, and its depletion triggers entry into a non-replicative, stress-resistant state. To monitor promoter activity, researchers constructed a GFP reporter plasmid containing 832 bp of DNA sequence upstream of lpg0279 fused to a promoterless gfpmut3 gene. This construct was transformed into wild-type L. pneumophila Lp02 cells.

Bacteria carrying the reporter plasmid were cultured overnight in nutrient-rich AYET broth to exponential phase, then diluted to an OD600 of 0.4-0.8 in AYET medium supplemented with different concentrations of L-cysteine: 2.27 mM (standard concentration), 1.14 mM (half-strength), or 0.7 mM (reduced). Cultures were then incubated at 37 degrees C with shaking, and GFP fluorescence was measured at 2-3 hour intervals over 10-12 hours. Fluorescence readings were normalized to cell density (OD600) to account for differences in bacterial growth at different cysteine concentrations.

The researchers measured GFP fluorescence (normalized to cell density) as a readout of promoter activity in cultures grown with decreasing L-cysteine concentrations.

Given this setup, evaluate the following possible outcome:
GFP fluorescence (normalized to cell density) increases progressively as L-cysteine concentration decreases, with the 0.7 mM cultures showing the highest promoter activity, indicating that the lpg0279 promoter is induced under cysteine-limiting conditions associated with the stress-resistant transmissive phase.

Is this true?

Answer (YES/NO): NO